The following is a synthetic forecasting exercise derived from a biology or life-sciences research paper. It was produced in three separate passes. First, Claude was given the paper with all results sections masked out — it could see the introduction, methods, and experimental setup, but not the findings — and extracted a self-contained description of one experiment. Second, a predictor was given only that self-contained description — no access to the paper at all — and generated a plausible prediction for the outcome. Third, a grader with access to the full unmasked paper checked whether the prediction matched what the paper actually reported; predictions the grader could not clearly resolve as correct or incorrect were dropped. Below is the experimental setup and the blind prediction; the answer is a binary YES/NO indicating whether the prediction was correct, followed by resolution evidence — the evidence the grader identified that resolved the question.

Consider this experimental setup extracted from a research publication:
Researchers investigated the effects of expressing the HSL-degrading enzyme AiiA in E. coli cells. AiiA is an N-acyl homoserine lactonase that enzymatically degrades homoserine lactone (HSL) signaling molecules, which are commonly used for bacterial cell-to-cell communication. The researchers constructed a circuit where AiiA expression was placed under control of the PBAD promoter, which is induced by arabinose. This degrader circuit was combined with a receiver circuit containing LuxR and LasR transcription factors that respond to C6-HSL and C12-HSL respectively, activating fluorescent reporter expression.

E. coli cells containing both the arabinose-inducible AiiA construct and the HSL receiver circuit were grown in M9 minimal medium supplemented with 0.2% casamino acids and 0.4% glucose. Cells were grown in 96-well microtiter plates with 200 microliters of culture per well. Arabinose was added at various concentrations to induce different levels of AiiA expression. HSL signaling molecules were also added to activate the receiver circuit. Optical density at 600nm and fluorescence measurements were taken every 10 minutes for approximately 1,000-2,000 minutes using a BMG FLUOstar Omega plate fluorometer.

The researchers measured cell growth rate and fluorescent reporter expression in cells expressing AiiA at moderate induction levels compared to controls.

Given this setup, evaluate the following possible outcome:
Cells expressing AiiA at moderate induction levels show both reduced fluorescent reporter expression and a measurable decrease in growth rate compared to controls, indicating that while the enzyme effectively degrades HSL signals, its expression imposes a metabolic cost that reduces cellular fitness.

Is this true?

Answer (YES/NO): YES